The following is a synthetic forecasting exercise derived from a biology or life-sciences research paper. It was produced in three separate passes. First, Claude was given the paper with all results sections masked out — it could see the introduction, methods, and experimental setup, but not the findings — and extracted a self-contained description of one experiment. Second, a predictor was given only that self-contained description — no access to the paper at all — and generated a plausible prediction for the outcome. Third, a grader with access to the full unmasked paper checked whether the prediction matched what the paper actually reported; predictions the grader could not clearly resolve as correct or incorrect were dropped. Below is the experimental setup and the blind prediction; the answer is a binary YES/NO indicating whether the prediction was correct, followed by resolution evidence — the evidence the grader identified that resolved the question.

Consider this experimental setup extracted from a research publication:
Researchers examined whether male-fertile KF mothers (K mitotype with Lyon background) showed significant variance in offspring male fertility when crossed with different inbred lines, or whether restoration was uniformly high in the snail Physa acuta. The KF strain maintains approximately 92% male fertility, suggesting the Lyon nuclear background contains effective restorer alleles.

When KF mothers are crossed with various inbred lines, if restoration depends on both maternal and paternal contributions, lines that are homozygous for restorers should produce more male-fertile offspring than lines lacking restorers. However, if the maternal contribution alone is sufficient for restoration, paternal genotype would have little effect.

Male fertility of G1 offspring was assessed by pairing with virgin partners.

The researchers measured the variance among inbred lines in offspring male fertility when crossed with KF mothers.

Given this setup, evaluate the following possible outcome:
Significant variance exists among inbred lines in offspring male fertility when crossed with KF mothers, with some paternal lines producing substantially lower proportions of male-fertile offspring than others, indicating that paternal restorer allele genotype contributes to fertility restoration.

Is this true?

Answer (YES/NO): NO